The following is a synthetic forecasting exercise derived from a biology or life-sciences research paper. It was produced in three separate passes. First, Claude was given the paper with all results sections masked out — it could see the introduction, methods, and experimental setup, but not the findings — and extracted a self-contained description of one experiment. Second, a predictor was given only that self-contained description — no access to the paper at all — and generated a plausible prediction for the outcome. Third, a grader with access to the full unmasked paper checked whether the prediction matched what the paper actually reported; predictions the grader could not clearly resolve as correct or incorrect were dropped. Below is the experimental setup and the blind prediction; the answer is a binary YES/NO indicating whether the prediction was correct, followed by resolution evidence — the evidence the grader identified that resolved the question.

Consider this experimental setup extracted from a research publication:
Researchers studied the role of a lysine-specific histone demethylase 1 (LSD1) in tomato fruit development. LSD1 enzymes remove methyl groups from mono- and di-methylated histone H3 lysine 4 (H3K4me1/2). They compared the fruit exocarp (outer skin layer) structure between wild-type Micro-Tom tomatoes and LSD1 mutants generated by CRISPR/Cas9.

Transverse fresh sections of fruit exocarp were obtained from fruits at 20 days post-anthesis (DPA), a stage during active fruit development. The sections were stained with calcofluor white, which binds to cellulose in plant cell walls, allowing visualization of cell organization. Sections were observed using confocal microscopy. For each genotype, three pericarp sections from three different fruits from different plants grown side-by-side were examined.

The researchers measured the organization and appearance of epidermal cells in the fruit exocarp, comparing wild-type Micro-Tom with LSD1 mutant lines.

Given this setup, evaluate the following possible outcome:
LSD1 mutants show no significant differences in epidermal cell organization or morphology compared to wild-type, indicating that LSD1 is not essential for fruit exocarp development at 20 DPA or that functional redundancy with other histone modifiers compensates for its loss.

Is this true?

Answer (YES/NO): NO